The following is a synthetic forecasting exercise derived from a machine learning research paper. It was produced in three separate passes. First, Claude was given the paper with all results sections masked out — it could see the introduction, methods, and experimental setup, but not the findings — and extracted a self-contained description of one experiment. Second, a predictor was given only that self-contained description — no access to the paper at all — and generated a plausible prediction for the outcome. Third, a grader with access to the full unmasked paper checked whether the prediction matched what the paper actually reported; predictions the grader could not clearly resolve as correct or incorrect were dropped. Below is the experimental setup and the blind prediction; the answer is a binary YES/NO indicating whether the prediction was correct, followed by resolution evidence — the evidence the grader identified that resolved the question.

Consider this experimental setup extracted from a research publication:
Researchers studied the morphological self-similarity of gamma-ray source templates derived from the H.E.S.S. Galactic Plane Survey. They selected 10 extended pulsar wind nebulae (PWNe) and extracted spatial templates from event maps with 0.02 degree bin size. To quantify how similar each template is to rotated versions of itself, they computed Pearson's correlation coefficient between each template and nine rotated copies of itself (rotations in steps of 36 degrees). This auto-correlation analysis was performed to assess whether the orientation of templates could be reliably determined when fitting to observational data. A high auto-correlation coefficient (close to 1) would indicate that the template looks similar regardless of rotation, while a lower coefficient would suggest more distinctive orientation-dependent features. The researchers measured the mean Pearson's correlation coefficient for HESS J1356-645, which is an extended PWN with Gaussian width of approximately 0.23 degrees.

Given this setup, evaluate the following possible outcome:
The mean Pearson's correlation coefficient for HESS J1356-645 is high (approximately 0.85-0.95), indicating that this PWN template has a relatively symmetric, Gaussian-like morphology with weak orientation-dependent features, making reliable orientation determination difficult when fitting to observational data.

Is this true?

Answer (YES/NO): NO